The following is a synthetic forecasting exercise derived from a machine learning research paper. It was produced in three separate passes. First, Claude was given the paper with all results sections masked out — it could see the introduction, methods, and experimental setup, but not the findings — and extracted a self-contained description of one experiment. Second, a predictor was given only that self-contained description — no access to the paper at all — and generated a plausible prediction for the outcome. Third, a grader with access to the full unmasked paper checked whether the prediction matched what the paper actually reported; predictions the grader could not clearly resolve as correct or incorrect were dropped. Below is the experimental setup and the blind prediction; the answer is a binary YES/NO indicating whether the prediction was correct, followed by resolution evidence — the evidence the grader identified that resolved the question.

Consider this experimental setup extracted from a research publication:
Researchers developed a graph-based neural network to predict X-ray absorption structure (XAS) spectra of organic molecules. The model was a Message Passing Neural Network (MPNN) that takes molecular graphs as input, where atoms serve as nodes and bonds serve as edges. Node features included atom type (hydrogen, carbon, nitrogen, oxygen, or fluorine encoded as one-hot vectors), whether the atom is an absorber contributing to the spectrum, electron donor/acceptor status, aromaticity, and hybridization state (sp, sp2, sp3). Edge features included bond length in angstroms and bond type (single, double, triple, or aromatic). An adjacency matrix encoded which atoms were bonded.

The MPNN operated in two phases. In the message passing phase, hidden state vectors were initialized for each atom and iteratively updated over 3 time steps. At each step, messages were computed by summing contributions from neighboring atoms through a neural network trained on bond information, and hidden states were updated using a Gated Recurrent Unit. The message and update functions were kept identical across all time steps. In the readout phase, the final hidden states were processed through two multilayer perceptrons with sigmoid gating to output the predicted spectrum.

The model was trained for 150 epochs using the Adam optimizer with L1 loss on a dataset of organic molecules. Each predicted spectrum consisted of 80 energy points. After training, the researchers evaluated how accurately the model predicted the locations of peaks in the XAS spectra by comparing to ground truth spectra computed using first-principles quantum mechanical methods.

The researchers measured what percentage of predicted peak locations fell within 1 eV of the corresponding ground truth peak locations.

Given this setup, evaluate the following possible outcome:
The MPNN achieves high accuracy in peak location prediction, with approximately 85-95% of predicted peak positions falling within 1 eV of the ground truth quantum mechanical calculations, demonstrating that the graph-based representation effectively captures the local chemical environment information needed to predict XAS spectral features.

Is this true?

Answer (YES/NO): YES